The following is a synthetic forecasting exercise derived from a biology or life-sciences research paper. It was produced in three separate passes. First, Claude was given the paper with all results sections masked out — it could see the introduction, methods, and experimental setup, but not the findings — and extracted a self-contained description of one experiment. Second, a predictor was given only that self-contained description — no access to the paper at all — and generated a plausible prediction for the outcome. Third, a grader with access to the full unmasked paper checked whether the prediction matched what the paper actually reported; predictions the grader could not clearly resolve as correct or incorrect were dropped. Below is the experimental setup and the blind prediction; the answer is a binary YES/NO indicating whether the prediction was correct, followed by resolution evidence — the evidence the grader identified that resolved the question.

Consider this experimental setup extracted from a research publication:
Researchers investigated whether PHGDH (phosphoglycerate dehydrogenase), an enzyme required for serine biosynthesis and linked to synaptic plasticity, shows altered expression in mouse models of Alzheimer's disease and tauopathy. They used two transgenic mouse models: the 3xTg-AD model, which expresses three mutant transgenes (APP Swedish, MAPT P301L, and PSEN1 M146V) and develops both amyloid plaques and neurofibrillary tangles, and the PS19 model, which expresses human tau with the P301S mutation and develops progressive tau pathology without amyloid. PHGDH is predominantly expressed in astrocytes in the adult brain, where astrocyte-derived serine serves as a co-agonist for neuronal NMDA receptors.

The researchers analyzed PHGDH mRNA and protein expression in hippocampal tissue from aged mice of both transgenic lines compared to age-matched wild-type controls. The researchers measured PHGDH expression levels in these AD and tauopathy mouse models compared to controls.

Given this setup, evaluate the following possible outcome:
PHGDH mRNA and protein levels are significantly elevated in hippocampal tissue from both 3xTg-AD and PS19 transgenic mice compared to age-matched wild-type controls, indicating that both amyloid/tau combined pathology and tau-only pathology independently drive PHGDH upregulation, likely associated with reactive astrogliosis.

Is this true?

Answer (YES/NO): YES